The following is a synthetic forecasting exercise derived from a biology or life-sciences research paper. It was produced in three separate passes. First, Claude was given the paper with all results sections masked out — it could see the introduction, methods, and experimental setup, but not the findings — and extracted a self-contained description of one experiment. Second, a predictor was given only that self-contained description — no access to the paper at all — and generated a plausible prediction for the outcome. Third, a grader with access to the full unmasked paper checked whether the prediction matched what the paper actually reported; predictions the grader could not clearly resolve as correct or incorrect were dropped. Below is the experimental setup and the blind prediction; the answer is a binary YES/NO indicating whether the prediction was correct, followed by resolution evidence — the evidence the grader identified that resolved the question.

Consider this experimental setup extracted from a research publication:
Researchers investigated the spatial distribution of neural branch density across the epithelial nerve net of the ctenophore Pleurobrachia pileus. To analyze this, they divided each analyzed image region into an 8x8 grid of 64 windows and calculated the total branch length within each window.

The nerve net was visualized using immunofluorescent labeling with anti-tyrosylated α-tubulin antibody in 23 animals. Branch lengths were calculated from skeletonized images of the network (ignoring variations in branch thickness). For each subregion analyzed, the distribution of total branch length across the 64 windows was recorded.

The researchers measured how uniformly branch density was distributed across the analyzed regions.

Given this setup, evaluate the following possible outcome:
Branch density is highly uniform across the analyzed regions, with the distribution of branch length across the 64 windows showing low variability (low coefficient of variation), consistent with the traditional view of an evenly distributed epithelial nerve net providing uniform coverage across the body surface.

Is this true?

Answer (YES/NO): NO